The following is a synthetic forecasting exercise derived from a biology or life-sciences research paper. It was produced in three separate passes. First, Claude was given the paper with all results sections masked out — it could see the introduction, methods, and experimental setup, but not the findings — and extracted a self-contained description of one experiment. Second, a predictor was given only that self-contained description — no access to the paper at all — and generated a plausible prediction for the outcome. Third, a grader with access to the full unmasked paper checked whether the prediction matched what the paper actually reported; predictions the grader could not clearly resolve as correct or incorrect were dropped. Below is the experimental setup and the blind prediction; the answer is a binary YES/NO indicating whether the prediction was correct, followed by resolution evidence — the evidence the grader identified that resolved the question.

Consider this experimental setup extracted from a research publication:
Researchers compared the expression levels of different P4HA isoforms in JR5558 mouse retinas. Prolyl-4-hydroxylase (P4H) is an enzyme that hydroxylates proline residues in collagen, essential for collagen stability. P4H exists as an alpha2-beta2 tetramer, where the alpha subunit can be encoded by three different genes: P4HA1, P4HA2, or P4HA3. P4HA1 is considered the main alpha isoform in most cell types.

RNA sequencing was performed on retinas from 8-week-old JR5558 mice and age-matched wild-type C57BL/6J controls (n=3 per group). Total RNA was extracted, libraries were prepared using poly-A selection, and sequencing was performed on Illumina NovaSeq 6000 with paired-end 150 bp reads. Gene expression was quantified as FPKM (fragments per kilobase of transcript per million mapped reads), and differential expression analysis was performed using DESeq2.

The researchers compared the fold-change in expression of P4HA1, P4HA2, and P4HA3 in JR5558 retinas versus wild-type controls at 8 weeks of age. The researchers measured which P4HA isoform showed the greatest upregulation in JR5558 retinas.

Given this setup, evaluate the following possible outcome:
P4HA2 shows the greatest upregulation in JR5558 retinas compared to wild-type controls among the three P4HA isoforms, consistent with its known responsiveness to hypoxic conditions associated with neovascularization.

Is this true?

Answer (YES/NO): NO